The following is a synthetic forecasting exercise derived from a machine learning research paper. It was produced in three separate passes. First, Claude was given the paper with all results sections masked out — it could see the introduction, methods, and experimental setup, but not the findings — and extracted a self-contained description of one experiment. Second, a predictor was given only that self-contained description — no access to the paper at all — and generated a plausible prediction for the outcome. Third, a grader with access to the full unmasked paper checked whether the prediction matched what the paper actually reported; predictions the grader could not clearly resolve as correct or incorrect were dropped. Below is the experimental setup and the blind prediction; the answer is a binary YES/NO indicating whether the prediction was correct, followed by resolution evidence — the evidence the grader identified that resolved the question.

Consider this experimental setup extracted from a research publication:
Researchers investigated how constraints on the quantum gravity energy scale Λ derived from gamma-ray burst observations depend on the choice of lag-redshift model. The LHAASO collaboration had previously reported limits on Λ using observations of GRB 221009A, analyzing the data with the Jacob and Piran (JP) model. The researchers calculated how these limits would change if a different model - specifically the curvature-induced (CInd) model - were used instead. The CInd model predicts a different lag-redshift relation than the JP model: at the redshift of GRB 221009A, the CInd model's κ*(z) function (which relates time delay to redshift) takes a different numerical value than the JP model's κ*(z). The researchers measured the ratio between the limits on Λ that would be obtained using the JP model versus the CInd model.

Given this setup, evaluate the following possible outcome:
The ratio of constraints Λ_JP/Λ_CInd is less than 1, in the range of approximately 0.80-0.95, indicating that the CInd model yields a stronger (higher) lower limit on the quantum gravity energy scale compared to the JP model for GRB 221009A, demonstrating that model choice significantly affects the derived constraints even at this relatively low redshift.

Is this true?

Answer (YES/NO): NO